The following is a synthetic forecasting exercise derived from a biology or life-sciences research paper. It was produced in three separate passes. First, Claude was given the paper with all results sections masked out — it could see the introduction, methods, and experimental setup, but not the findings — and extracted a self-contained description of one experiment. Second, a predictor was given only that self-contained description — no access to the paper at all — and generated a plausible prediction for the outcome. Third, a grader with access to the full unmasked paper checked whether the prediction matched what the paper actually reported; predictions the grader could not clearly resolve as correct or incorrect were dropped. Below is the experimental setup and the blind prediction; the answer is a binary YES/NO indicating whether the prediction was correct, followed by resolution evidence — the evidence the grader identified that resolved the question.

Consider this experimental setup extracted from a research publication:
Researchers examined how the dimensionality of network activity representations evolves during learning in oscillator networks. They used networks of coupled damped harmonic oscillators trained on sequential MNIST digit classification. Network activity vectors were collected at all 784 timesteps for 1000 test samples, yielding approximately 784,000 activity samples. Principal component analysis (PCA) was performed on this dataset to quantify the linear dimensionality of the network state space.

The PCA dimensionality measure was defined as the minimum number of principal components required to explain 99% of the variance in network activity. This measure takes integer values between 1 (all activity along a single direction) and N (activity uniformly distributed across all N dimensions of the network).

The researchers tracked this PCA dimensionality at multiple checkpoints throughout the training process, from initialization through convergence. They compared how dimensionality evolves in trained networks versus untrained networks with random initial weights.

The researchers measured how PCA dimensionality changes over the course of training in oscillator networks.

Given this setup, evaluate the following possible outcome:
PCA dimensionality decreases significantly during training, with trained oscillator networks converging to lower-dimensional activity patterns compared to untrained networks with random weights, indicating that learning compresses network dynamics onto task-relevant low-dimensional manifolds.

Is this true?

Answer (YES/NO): NO